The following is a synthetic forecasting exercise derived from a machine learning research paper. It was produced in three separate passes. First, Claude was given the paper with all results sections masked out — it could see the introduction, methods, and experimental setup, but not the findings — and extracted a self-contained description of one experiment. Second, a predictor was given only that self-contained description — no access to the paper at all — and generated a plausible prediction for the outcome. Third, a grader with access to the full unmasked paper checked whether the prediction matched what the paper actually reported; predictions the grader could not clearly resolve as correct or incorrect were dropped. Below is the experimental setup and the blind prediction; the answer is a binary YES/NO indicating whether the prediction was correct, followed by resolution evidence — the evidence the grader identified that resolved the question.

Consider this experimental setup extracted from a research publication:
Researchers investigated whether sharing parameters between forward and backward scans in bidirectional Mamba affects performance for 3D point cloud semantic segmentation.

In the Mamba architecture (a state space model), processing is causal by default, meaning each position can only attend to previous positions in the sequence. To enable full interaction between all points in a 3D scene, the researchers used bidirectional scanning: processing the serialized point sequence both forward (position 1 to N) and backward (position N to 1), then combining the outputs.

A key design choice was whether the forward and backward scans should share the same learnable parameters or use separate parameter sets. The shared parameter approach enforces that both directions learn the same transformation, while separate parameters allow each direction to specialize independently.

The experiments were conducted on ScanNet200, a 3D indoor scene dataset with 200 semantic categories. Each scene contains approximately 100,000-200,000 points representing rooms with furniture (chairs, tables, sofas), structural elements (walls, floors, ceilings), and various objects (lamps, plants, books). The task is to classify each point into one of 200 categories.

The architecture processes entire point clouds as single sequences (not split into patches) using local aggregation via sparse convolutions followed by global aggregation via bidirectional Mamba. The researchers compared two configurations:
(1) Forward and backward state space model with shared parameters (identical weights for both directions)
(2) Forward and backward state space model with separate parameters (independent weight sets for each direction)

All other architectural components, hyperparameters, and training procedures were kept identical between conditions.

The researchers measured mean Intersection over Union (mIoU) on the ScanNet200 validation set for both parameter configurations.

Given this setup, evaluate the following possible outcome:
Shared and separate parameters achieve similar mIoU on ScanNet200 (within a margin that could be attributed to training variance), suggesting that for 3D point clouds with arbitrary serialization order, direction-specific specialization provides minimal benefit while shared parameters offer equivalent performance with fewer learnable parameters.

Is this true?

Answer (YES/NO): NO